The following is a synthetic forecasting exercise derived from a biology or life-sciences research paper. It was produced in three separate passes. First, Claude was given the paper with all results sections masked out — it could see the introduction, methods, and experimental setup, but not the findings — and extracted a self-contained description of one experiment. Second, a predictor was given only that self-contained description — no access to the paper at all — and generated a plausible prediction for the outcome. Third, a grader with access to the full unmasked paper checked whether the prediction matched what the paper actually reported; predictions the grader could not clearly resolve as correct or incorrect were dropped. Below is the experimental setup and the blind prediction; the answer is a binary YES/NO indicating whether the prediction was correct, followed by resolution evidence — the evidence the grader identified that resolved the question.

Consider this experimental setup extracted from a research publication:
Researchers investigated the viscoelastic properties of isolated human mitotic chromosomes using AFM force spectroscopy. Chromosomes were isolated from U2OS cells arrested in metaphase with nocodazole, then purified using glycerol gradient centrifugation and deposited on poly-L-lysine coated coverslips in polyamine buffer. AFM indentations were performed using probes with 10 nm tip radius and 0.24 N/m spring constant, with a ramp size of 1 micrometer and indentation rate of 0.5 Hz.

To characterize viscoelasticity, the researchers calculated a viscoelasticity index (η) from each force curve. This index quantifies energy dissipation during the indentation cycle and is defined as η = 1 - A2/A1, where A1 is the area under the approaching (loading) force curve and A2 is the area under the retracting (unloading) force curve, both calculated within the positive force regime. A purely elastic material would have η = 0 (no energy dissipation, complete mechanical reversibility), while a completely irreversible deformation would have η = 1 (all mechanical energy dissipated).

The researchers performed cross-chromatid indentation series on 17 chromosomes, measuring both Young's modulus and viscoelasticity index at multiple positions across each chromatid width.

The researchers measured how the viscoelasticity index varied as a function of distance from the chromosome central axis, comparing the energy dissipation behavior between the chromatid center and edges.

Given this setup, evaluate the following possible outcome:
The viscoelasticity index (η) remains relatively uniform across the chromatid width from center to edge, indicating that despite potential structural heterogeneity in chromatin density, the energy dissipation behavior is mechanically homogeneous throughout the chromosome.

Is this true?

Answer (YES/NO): NO